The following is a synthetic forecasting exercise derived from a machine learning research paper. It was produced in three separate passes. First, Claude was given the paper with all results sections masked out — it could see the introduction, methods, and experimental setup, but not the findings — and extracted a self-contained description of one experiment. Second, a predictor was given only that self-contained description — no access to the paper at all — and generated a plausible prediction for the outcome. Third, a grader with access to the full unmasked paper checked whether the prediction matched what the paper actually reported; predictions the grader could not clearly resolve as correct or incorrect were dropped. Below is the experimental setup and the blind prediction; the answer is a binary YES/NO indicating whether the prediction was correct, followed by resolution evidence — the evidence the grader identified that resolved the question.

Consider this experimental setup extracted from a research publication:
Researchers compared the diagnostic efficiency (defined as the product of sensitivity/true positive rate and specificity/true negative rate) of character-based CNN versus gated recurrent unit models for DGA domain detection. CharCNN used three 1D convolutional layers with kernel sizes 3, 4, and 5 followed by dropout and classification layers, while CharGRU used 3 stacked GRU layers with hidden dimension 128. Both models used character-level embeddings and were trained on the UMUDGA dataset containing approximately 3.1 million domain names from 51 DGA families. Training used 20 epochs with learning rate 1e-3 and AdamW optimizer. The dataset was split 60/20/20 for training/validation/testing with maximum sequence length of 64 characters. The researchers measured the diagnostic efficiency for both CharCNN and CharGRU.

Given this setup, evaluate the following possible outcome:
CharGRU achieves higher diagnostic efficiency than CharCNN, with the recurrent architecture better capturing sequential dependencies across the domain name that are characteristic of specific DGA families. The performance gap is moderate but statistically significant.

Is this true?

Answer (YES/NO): NO